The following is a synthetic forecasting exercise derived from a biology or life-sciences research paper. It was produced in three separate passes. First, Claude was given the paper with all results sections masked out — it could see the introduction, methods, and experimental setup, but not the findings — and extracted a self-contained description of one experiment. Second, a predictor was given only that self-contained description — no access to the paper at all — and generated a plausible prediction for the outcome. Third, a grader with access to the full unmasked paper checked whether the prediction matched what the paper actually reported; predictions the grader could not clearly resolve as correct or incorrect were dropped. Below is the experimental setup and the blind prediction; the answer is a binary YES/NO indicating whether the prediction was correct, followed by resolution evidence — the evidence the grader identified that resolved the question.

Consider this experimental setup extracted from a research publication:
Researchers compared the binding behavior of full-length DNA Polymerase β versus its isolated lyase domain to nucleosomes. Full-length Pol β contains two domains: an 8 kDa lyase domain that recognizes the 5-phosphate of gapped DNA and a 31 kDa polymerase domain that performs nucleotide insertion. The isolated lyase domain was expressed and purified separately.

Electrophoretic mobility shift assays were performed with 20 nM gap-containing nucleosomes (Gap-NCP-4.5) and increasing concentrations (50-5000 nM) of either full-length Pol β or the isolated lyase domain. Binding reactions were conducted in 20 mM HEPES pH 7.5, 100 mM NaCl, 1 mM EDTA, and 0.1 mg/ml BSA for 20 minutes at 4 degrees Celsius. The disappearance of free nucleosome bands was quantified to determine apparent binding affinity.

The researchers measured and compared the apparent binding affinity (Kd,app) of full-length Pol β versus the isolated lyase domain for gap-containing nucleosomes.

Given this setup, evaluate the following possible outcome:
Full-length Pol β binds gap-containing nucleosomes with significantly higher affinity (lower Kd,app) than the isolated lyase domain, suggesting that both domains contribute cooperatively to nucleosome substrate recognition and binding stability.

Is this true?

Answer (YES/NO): NO